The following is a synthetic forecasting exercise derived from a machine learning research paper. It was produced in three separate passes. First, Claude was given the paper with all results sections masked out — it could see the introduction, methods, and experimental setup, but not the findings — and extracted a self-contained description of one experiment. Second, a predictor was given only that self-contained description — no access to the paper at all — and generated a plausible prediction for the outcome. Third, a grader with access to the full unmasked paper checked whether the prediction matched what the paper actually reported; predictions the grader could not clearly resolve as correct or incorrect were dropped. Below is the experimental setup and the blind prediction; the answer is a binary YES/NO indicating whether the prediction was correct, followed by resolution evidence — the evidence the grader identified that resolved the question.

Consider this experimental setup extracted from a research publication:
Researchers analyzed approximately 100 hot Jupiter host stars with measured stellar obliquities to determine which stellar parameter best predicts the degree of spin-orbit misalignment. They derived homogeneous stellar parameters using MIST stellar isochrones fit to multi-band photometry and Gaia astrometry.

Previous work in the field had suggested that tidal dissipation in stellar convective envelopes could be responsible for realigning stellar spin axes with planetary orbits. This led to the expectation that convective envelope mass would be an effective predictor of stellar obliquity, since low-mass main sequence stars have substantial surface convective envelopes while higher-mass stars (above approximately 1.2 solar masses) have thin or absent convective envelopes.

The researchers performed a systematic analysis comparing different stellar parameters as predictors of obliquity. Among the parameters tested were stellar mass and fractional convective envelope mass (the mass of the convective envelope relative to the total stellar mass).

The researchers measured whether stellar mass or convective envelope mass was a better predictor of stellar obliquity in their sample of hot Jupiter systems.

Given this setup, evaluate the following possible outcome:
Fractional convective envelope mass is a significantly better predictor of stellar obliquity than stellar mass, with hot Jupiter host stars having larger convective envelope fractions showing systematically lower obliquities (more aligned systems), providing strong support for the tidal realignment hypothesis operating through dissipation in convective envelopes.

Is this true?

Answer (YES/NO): NO